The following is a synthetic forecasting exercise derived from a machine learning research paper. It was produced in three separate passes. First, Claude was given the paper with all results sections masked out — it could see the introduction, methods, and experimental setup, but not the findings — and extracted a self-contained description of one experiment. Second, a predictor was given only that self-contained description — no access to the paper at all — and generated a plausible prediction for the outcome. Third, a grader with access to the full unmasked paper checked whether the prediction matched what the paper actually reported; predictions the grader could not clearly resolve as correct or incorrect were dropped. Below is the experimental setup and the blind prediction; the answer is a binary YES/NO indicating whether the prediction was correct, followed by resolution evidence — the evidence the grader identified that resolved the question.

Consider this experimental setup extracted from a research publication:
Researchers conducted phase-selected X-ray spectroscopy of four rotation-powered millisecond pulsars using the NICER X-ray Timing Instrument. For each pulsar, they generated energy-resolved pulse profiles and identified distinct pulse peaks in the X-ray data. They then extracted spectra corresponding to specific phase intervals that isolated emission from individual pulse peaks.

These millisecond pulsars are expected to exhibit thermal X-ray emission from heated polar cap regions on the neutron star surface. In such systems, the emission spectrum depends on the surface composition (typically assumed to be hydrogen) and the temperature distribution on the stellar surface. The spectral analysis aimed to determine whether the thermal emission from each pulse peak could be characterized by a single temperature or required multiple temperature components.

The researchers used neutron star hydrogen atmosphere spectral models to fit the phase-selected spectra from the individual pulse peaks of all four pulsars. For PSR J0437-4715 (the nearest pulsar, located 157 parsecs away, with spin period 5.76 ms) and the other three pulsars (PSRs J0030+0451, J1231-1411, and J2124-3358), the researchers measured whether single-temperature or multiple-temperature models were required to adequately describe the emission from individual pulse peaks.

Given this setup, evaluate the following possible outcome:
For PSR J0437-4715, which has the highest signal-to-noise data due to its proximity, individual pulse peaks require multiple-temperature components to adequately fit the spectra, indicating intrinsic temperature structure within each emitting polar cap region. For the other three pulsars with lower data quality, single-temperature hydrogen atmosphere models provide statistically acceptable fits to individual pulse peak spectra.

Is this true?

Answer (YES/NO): YES